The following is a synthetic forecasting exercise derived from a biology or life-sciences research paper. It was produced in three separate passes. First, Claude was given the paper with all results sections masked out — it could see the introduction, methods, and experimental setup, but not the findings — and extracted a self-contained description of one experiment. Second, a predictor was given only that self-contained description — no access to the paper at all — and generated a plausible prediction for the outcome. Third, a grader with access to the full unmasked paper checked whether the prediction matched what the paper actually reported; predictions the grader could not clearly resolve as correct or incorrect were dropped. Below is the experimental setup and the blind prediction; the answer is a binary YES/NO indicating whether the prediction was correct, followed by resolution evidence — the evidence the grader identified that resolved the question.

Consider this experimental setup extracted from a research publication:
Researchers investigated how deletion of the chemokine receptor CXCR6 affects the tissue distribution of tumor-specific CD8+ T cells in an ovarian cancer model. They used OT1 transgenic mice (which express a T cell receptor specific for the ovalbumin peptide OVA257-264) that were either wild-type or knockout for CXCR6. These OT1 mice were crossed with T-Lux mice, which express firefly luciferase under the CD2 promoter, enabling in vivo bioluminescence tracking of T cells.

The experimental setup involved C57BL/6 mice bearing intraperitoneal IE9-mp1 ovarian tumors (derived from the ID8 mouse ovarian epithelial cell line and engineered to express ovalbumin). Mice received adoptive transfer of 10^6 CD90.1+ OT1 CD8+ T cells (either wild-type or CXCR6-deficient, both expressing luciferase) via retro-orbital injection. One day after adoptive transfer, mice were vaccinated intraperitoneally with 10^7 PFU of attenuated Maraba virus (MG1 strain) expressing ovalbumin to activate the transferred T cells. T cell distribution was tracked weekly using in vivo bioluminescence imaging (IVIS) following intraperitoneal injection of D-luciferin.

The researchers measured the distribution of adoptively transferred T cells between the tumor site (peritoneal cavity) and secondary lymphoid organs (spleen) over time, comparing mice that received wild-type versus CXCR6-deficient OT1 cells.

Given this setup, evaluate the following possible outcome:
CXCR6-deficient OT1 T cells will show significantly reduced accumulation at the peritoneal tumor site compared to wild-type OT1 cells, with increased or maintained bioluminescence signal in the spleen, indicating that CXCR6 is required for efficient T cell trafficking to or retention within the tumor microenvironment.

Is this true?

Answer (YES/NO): NO